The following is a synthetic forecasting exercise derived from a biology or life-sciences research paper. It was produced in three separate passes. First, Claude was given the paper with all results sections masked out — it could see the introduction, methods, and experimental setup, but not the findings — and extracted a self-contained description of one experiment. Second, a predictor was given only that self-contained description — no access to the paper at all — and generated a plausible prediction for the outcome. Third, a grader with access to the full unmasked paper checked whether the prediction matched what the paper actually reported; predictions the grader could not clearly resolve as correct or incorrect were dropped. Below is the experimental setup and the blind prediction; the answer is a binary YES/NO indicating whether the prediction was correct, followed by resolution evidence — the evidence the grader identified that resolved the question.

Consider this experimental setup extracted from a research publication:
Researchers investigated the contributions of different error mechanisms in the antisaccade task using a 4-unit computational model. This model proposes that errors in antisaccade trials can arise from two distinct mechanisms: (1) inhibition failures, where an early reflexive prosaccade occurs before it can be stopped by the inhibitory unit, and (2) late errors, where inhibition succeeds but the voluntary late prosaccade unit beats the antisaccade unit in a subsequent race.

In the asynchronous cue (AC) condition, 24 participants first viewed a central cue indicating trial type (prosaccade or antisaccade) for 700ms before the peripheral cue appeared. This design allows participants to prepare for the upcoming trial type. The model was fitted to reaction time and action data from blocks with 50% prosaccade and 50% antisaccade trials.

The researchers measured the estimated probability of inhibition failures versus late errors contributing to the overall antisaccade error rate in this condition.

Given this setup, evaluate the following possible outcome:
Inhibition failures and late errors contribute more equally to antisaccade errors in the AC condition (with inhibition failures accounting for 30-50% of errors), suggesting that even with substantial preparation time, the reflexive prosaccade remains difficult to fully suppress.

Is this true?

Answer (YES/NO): NO